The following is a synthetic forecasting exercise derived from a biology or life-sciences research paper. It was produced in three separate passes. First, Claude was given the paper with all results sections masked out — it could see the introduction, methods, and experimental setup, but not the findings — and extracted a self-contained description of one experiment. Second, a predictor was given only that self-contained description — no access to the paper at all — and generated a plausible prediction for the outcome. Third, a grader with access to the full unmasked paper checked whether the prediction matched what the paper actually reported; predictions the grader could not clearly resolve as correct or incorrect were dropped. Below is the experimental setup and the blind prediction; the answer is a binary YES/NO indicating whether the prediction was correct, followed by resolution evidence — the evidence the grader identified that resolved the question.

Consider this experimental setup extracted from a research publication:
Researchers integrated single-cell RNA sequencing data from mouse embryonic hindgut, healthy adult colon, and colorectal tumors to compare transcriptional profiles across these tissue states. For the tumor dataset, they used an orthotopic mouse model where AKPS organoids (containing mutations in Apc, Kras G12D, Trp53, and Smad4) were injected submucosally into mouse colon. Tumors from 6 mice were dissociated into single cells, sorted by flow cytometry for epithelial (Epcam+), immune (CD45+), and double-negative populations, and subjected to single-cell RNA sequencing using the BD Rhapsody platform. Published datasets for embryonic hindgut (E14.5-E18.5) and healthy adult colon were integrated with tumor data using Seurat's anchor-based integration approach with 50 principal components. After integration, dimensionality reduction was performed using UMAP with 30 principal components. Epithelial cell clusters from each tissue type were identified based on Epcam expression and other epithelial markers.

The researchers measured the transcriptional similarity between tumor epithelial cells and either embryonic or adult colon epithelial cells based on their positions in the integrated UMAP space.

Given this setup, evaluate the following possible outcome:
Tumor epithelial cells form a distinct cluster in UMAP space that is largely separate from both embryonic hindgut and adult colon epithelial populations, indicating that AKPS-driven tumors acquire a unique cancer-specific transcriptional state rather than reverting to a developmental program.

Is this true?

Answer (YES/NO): NO